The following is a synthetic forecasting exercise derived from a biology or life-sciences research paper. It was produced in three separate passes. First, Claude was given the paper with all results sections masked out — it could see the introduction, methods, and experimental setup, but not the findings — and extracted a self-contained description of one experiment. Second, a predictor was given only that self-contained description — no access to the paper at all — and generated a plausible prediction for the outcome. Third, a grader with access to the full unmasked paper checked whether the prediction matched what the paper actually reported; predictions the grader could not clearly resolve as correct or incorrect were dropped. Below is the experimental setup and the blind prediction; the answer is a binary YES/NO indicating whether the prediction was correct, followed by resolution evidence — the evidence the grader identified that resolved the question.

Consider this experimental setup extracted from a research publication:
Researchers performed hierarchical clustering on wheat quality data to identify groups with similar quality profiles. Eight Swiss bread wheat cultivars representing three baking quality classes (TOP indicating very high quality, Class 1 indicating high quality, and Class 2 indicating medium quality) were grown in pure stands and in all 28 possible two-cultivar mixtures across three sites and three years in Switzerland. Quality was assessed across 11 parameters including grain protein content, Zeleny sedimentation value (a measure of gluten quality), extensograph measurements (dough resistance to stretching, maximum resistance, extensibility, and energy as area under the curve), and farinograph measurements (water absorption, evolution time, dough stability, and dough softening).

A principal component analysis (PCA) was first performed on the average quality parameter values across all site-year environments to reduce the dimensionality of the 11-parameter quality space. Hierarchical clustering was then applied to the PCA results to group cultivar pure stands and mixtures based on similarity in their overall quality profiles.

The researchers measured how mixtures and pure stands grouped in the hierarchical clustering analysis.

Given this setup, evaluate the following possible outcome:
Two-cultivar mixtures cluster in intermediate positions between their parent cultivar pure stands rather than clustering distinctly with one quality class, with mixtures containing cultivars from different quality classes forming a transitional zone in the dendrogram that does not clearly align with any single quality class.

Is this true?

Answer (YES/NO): NO